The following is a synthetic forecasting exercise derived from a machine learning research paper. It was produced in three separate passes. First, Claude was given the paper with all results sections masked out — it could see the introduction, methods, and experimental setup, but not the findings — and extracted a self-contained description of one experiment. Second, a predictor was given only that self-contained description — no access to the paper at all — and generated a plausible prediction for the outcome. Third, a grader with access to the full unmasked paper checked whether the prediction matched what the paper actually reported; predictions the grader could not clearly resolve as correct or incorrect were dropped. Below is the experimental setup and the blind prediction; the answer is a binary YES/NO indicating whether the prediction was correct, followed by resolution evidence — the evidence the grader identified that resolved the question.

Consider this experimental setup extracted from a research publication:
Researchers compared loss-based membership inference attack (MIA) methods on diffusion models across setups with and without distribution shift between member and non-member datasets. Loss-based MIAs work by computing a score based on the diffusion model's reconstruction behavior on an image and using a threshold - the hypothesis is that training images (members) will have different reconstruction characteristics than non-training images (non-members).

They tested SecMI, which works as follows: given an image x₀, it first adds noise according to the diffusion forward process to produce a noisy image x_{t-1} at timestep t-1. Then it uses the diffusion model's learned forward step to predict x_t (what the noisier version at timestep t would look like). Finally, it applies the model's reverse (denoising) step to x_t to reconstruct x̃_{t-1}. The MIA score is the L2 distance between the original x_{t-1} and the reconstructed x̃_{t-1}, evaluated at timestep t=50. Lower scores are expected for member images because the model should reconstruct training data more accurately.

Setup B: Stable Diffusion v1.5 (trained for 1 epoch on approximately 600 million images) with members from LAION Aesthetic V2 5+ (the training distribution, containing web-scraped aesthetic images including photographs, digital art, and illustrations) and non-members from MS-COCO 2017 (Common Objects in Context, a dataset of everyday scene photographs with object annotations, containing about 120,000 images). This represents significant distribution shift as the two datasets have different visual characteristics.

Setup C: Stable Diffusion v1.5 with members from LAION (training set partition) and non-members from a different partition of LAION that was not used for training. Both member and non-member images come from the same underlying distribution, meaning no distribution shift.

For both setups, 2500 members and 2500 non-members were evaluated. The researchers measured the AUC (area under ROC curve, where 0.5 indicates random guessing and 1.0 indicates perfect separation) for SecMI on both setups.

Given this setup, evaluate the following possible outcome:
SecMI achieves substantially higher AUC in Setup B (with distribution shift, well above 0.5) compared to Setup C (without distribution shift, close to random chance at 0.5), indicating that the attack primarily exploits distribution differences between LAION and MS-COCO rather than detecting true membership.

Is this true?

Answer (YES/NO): YES